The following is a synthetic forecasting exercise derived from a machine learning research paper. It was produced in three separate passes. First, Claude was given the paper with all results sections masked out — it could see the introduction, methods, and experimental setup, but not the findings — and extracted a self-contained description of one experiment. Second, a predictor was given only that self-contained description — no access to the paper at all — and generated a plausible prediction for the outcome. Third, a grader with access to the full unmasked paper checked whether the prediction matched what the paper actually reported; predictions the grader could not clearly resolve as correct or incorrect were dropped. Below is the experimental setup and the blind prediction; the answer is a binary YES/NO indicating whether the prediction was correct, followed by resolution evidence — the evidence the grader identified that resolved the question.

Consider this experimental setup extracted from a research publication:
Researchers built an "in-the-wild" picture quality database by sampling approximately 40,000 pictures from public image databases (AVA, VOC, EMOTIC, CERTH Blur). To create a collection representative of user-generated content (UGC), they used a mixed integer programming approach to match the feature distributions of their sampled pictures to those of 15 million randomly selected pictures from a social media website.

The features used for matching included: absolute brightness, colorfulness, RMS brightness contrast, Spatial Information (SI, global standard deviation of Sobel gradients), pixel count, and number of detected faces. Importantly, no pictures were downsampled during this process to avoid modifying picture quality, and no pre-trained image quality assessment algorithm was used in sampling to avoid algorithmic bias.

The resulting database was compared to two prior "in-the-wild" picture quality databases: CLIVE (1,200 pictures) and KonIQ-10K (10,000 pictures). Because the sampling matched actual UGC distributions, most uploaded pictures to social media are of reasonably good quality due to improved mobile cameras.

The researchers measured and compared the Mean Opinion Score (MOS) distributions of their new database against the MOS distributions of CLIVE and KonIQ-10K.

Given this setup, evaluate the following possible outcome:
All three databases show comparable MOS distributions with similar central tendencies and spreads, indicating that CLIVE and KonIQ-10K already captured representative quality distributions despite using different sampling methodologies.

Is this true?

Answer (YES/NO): NO